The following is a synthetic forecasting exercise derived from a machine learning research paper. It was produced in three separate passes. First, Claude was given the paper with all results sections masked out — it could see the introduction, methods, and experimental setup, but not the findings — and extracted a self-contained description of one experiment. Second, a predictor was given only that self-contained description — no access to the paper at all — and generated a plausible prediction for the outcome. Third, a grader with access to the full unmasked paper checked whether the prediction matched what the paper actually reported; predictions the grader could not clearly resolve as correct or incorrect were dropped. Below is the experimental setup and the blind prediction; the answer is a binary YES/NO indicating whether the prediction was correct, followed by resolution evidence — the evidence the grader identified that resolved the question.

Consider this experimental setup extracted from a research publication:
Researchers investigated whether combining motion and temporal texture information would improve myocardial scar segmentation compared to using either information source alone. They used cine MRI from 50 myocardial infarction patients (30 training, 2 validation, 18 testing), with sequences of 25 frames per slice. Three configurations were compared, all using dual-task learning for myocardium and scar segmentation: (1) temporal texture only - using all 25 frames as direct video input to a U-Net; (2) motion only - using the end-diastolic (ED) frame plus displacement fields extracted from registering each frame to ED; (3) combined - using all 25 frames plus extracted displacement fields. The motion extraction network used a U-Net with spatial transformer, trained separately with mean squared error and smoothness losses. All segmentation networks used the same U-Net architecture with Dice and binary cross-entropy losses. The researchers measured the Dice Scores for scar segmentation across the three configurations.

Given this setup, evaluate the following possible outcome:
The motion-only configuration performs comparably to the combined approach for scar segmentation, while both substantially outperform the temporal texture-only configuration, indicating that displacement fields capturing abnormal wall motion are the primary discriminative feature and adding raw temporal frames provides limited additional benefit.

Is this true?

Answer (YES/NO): NO